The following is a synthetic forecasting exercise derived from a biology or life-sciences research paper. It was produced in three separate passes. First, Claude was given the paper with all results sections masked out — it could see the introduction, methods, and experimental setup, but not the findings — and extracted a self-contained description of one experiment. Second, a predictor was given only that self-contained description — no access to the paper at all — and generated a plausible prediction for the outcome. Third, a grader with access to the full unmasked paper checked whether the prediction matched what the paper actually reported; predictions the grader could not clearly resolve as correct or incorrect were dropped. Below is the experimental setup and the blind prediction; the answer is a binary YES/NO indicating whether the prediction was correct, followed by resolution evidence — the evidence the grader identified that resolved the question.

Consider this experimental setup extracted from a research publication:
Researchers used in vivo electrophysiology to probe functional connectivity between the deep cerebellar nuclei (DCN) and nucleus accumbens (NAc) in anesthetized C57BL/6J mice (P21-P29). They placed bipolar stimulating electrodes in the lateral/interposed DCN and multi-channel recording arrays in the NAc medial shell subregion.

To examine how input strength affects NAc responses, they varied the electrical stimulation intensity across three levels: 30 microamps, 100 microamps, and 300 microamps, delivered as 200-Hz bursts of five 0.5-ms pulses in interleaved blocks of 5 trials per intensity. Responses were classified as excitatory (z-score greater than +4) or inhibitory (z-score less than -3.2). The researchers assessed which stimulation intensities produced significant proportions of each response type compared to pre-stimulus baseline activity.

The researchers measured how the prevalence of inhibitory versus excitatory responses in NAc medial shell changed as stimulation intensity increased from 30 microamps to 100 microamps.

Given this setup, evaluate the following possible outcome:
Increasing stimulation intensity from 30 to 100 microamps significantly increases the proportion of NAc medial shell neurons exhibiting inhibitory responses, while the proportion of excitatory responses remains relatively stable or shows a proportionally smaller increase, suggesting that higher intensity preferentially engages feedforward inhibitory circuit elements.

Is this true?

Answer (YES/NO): YES